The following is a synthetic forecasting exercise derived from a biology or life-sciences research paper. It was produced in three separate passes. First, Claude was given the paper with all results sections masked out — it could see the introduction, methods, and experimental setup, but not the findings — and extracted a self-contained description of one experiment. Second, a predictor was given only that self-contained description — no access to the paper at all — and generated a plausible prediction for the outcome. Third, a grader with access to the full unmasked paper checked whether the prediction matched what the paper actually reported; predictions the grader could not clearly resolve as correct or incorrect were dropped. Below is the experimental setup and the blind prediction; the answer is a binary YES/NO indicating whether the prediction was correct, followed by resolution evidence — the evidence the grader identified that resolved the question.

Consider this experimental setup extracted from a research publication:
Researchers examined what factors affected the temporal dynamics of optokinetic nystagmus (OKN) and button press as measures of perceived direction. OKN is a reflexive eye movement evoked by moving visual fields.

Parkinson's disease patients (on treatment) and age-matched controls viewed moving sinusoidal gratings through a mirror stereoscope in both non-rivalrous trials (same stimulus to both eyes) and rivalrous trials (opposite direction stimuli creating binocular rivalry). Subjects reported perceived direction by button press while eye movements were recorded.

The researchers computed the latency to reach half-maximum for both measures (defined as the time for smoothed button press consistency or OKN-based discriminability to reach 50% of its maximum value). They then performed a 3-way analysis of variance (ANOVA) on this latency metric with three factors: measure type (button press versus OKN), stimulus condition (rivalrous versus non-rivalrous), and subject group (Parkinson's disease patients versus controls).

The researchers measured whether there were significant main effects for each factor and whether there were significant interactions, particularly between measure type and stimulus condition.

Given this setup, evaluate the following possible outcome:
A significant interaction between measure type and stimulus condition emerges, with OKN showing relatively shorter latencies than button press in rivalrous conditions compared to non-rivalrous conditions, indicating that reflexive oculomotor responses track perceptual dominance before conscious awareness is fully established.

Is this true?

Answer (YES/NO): NO